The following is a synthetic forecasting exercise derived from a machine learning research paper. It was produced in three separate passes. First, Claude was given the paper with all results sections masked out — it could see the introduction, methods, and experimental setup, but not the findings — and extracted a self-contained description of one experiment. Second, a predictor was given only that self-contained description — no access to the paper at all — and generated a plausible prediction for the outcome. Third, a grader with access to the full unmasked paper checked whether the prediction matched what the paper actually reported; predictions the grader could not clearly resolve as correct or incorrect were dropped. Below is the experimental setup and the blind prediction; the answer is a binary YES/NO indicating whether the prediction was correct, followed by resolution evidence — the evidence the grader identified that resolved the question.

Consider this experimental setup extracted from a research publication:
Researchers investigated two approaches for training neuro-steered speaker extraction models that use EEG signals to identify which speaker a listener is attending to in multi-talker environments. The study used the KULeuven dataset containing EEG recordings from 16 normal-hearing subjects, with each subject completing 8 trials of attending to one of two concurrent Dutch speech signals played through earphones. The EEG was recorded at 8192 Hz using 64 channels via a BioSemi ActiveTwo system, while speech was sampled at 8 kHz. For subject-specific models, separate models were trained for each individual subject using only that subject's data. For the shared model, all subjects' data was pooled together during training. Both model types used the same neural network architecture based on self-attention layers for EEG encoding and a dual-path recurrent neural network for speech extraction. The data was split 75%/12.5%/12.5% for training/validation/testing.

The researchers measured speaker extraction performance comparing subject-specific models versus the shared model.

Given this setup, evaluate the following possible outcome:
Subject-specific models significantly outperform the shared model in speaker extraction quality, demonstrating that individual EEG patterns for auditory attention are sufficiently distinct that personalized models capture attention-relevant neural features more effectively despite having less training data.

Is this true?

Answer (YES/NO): NO